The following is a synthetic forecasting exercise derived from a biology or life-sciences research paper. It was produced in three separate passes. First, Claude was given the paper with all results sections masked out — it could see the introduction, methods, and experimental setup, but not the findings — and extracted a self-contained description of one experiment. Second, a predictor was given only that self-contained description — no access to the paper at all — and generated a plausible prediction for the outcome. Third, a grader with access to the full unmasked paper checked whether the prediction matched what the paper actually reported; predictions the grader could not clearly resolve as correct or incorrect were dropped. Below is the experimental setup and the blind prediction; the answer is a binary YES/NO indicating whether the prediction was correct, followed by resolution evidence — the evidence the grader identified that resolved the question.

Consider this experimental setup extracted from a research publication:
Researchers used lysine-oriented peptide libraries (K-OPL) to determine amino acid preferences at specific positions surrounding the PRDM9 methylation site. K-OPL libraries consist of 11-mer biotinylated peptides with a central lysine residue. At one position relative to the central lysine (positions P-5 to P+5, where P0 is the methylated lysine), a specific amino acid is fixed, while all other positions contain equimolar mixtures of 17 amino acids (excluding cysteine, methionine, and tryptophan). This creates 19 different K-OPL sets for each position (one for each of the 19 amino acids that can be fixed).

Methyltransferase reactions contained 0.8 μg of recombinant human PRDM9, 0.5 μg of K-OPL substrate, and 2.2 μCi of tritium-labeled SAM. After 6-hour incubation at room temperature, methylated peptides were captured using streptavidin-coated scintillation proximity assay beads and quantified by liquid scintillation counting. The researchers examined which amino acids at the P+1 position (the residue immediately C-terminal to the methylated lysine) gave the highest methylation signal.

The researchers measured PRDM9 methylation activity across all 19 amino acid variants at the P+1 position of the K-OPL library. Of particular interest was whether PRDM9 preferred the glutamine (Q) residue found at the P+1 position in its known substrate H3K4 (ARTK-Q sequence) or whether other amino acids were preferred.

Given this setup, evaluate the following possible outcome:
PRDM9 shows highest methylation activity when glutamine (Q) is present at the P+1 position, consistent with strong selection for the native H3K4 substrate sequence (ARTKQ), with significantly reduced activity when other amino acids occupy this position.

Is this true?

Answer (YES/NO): NO